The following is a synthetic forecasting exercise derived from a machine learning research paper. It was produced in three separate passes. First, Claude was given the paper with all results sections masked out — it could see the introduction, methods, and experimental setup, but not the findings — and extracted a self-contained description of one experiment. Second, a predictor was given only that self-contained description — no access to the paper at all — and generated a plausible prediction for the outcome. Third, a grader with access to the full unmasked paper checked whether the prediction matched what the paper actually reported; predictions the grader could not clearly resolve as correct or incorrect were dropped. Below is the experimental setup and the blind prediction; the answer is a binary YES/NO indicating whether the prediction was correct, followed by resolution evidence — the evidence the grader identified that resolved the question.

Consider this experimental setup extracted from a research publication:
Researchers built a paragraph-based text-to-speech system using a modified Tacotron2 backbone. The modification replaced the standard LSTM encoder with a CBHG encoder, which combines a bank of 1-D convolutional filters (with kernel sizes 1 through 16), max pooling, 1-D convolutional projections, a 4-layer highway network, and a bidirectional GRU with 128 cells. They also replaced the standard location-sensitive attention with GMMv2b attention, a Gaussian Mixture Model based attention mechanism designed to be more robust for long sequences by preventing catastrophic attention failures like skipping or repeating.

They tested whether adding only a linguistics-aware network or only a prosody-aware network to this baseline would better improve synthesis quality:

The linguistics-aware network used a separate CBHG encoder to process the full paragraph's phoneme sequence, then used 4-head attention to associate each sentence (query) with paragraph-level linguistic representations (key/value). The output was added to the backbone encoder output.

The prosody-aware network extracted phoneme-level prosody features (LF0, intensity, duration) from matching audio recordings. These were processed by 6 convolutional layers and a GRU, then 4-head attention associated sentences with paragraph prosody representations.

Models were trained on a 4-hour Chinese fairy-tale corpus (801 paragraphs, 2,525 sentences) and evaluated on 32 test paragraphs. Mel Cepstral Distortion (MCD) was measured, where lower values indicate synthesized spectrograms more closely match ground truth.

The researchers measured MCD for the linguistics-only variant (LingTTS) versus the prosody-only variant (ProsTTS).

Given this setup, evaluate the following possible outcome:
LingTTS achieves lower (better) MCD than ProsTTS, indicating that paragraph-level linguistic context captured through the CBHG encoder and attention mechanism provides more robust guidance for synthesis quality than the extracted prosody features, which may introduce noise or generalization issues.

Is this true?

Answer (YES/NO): NO